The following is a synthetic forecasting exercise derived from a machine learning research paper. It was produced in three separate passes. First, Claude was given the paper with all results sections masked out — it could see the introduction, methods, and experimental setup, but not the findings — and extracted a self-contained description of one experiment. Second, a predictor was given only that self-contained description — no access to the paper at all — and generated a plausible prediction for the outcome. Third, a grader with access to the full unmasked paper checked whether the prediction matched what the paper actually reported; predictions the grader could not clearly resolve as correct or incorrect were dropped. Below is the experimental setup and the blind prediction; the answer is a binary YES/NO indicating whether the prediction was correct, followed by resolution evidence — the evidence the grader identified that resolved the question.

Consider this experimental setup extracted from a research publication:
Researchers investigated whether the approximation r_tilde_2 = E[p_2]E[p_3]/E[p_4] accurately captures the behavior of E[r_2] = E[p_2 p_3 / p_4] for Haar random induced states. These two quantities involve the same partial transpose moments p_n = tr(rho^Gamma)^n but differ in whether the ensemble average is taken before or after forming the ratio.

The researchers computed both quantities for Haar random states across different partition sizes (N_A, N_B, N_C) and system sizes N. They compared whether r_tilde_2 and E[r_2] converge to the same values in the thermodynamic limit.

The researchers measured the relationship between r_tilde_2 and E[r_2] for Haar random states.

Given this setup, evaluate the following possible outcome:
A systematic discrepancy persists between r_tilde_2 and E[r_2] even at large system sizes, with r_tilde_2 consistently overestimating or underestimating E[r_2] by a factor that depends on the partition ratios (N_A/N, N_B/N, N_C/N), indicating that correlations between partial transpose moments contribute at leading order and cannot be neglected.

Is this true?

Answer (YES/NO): NO